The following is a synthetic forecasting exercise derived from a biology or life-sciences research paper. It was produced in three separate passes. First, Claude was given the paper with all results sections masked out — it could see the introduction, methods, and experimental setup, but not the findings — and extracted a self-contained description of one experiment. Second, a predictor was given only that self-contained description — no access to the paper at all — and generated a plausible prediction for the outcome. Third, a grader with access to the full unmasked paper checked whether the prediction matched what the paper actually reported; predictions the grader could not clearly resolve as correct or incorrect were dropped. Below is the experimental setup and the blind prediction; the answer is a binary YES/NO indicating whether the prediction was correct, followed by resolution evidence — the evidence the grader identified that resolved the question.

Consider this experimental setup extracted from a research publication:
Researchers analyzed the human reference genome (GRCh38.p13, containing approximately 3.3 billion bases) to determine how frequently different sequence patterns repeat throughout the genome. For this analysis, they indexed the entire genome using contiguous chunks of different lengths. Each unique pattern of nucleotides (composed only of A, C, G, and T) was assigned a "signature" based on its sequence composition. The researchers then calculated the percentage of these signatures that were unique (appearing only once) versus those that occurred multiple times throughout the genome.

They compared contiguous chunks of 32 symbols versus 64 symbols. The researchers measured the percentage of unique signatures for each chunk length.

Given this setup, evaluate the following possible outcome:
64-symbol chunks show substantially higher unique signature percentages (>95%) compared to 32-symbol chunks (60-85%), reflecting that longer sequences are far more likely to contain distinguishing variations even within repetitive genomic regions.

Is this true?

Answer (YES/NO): NO